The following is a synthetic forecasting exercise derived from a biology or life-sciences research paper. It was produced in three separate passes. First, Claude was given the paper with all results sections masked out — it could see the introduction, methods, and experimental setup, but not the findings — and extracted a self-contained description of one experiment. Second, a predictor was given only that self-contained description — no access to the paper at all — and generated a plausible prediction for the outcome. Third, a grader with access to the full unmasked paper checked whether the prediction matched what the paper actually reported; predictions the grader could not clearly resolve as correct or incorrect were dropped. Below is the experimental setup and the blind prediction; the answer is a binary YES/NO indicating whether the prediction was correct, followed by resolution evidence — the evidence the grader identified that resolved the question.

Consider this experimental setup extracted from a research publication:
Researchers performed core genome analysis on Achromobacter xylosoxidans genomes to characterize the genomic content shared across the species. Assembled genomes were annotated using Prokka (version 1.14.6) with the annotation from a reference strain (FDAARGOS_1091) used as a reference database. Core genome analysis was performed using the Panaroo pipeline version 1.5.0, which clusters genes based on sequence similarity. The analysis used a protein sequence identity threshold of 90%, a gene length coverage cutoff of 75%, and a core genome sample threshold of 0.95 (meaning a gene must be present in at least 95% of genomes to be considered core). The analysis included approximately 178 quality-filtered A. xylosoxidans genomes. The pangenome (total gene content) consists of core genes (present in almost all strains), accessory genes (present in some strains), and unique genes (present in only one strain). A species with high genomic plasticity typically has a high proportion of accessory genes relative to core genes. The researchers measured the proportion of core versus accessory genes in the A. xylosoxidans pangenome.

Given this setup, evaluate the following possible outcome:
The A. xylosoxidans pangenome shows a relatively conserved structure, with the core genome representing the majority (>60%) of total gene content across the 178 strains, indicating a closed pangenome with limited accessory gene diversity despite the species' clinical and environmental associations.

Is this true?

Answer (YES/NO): NO